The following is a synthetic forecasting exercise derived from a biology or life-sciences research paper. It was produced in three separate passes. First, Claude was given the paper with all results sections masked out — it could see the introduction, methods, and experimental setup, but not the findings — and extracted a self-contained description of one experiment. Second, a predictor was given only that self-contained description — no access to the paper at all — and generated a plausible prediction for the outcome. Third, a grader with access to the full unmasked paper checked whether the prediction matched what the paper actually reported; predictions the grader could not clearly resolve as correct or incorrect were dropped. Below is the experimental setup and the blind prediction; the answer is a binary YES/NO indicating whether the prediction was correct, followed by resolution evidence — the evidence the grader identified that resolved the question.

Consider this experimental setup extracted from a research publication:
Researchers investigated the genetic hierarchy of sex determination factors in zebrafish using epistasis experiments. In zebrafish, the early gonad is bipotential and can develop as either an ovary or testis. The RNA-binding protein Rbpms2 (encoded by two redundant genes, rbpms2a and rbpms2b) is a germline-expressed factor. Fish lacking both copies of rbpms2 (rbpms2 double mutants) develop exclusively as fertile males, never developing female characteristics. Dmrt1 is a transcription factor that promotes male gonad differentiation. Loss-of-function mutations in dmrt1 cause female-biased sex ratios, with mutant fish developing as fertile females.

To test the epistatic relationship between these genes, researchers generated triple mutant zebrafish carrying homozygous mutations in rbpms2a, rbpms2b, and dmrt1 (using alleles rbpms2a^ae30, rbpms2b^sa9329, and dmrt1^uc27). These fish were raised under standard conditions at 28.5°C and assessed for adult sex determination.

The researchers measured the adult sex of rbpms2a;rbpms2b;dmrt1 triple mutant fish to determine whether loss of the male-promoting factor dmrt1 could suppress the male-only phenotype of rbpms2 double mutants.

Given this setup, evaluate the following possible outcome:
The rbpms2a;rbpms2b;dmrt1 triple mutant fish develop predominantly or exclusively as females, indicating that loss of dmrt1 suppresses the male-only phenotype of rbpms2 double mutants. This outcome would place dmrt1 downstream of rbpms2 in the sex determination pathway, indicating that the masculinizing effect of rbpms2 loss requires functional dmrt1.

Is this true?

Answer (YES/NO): NO